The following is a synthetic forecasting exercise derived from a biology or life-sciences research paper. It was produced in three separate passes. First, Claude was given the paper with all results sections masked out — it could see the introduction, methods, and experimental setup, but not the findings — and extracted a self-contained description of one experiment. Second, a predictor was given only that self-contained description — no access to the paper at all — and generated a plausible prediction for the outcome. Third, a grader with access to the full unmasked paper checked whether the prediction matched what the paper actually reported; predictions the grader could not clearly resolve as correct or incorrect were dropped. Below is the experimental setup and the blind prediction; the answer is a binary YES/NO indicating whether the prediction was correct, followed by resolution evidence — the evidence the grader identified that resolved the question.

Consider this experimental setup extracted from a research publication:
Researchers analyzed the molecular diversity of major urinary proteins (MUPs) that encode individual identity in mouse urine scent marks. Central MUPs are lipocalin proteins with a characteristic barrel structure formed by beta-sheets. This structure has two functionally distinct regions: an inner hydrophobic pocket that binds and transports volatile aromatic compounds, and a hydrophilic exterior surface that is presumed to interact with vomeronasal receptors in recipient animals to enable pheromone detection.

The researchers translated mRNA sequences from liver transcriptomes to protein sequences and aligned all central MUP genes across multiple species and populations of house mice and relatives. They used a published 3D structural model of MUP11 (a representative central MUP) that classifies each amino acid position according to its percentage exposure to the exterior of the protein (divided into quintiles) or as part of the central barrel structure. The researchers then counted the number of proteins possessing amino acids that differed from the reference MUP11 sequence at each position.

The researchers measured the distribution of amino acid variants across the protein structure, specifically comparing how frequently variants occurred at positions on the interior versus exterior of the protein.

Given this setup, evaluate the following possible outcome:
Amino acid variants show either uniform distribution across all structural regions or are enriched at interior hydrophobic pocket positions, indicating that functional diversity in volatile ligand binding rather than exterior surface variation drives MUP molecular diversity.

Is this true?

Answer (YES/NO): NO